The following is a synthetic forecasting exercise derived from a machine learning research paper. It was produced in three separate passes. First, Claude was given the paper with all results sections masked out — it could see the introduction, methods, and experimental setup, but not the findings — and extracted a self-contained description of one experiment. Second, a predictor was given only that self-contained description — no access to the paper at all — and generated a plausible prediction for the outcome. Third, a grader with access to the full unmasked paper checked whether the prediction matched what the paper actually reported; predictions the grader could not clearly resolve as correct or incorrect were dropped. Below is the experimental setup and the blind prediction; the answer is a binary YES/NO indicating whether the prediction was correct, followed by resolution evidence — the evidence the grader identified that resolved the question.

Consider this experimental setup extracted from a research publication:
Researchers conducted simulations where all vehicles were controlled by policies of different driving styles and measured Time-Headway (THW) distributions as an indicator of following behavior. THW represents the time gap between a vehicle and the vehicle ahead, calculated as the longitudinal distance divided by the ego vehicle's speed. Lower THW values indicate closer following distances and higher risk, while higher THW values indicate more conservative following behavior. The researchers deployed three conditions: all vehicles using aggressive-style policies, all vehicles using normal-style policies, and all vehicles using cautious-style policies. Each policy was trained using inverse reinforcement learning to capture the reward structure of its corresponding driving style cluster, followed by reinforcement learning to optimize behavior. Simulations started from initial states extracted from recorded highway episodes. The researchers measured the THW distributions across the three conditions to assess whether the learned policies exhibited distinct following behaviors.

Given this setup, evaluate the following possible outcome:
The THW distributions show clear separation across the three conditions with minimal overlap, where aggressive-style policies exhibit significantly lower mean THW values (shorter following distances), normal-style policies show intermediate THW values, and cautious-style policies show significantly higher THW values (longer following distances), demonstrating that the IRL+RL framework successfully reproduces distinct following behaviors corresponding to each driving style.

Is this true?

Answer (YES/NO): NO